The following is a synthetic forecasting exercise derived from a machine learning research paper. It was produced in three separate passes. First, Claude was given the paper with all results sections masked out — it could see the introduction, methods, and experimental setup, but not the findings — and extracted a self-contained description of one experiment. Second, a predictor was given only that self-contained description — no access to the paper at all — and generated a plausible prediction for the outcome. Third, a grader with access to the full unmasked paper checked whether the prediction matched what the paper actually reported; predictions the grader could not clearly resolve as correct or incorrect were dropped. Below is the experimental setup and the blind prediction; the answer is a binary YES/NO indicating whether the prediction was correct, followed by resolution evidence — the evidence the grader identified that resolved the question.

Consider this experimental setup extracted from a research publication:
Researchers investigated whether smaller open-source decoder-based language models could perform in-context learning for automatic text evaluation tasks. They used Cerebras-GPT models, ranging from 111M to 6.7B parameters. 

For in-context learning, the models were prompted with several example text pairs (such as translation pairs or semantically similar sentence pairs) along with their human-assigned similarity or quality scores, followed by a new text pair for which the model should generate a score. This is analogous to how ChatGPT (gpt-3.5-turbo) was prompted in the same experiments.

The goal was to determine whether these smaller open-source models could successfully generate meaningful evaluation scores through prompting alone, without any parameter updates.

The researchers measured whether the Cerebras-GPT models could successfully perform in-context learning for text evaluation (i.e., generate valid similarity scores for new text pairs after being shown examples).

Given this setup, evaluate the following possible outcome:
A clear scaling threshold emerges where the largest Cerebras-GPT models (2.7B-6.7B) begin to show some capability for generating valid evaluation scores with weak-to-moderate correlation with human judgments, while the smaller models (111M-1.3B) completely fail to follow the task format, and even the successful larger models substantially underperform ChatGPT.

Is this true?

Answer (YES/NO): NO